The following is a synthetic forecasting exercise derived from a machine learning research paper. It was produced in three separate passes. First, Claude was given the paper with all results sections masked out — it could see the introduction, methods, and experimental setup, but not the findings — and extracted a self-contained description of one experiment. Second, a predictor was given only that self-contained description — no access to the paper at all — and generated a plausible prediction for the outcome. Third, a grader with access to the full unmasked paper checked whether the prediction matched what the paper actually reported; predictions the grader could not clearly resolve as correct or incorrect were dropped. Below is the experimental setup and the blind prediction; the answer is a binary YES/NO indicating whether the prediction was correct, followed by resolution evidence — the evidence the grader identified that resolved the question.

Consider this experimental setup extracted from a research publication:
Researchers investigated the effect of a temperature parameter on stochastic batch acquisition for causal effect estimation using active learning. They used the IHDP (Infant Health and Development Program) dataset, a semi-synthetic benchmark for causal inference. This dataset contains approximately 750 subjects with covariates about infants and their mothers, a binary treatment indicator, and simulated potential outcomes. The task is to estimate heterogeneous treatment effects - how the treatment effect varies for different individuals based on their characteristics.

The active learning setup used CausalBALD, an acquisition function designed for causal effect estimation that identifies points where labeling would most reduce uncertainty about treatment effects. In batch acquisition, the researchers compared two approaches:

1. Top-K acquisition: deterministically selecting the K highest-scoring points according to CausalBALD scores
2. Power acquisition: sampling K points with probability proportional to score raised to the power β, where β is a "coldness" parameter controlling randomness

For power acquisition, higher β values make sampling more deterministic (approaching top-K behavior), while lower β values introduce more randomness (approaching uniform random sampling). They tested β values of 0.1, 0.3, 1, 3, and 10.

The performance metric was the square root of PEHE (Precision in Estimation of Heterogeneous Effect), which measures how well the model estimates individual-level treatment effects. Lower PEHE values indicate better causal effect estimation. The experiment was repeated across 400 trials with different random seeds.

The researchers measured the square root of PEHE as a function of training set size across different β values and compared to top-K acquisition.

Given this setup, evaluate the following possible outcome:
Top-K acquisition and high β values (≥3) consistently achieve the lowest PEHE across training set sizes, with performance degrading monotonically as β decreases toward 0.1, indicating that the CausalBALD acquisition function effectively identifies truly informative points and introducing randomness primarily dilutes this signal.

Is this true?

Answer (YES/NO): NO